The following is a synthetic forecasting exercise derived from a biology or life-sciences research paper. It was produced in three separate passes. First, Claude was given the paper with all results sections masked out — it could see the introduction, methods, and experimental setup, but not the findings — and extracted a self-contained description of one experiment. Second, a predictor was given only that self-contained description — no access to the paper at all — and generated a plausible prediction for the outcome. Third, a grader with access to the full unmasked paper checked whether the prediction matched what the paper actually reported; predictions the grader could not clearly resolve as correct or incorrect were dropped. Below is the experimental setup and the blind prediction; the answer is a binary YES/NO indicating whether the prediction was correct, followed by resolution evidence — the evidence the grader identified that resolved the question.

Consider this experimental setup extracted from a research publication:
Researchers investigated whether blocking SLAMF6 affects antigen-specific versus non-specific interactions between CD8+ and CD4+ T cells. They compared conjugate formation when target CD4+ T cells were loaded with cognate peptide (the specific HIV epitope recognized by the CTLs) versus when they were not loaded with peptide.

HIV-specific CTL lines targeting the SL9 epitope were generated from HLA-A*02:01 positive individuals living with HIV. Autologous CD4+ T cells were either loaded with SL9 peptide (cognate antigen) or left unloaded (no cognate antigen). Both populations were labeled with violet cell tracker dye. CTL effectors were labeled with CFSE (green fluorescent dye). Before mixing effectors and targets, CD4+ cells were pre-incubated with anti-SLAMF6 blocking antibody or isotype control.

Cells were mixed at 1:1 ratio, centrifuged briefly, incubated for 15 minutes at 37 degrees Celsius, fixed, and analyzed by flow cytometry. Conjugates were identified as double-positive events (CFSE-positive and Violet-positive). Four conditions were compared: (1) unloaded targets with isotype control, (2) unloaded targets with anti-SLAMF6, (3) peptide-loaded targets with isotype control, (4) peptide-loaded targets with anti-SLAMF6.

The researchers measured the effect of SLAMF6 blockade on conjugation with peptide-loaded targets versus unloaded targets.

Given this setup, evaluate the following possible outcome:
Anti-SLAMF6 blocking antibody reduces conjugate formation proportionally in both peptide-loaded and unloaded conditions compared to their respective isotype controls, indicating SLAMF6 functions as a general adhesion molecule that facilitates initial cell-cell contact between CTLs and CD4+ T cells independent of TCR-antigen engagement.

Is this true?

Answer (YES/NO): NO